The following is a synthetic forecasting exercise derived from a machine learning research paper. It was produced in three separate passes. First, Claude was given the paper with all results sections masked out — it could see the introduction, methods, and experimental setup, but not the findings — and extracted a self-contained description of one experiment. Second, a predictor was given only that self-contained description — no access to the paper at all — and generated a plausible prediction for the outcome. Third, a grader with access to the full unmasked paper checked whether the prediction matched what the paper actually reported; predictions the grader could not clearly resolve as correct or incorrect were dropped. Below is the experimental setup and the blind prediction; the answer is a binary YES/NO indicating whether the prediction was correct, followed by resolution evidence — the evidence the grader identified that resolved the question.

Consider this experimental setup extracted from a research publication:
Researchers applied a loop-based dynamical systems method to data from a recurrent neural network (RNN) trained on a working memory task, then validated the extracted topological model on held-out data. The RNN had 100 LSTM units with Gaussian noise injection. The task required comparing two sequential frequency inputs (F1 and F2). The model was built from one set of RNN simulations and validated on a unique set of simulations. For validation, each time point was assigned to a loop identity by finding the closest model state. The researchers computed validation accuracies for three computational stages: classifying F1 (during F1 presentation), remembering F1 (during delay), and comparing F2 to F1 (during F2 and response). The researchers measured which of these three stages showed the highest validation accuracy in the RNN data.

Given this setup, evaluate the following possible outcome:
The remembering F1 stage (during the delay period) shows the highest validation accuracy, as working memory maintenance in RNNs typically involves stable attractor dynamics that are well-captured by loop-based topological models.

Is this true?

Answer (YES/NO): NO